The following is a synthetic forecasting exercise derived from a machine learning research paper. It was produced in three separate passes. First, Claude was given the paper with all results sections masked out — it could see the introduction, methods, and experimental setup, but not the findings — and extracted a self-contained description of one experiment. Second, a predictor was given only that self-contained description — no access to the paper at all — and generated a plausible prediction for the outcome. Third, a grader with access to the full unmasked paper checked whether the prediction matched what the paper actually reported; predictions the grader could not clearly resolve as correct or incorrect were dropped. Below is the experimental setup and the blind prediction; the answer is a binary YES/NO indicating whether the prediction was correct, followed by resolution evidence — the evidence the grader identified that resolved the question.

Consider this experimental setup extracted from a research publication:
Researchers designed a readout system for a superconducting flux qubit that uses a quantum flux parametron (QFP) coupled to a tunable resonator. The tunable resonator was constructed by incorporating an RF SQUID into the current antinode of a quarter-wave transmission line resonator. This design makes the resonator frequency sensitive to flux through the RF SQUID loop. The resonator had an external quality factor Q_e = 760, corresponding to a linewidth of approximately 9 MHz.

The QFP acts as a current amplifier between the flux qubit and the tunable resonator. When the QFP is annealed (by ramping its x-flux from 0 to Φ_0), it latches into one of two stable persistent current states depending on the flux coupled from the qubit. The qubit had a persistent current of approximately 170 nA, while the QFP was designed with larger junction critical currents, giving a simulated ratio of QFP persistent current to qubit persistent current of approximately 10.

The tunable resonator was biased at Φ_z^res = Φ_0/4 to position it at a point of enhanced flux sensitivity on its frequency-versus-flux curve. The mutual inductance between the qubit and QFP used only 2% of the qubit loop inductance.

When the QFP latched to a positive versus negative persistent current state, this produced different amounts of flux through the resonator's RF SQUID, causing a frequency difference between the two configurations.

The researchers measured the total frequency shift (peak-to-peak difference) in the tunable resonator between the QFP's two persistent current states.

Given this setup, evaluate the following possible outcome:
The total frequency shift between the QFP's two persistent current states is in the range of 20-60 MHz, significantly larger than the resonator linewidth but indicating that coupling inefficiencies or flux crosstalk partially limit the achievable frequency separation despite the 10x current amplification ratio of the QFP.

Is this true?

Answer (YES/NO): NO